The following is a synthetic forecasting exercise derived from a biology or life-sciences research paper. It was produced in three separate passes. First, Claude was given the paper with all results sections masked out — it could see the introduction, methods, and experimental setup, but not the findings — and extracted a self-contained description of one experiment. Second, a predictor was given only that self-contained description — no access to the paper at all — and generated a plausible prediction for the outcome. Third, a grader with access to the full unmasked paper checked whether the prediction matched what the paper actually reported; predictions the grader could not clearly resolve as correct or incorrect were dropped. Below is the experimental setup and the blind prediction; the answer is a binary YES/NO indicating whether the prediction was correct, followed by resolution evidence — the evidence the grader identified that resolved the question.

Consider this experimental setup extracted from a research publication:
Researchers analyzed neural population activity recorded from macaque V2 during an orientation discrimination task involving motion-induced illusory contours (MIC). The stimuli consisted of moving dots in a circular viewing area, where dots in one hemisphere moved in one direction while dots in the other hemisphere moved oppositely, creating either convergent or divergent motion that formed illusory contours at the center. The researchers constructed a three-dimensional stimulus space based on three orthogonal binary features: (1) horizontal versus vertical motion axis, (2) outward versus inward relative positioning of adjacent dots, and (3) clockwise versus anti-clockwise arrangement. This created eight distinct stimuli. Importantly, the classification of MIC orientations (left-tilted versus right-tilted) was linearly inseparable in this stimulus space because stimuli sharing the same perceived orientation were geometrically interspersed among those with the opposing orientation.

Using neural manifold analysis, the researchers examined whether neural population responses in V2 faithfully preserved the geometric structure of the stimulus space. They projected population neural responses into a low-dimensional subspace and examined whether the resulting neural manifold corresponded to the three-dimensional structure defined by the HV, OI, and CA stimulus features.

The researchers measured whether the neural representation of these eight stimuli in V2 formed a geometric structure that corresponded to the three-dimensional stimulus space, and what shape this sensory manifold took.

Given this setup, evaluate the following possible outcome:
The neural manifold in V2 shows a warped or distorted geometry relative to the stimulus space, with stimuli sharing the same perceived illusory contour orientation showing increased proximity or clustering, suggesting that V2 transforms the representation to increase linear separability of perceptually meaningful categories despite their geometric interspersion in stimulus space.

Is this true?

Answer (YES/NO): NO